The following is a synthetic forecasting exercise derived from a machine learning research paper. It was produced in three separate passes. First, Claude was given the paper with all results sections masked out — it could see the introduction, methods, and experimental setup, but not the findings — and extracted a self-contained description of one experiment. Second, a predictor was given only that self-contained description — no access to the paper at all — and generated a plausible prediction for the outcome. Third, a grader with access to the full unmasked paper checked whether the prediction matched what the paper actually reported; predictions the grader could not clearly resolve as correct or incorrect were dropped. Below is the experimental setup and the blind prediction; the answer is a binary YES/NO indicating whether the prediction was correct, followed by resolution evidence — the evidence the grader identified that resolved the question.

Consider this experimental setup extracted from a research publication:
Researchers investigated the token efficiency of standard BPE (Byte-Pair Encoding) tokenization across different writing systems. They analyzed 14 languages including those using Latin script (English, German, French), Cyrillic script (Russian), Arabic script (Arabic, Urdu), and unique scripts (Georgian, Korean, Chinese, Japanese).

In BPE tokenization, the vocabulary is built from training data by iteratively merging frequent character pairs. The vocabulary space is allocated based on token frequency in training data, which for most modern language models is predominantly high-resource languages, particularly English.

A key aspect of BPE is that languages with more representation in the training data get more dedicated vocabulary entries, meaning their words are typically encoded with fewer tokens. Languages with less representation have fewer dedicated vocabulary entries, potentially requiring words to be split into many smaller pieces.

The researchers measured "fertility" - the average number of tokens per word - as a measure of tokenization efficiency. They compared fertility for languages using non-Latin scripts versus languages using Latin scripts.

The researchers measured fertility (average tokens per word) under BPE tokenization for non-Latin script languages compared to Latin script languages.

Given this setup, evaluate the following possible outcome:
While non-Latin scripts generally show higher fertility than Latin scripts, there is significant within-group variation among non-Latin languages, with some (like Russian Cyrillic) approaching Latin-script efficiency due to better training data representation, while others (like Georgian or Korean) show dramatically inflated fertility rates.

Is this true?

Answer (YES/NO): YES